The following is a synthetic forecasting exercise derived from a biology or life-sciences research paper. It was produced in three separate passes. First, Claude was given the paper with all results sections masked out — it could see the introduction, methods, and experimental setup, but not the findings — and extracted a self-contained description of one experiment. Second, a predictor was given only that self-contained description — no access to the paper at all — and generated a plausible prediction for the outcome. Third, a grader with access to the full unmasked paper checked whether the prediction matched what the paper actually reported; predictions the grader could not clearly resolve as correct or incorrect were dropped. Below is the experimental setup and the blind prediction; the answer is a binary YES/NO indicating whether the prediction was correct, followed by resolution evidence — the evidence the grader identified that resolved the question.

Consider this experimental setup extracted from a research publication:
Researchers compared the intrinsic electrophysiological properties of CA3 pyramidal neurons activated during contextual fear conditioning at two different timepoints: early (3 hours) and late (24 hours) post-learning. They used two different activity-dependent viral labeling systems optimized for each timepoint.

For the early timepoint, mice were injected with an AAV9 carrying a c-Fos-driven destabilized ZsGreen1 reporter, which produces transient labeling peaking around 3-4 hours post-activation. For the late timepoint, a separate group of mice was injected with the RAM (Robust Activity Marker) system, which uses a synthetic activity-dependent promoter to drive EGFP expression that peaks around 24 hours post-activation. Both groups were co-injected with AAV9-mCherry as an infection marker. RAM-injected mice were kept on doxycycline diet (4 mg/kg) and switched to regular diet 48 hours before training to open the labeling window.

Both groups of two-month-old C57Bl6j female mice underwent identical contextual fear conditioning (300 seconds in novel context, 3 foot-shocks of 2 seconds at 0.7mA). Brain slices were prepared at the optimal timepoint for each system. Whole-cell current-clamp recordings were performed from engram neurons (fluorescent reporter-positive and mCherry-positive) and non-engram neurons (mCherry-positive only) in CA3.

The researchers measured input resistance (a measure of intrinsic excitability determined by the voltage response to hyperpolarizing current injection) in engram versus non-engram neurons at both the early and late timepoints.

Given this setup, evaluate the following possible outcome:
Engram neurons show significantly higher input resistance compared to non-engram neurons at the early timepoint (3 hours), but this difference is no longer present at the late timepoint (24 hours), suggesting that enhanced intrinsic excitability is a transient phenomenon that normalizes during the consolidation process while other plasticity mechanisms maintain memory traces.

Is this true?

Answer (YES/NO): NO